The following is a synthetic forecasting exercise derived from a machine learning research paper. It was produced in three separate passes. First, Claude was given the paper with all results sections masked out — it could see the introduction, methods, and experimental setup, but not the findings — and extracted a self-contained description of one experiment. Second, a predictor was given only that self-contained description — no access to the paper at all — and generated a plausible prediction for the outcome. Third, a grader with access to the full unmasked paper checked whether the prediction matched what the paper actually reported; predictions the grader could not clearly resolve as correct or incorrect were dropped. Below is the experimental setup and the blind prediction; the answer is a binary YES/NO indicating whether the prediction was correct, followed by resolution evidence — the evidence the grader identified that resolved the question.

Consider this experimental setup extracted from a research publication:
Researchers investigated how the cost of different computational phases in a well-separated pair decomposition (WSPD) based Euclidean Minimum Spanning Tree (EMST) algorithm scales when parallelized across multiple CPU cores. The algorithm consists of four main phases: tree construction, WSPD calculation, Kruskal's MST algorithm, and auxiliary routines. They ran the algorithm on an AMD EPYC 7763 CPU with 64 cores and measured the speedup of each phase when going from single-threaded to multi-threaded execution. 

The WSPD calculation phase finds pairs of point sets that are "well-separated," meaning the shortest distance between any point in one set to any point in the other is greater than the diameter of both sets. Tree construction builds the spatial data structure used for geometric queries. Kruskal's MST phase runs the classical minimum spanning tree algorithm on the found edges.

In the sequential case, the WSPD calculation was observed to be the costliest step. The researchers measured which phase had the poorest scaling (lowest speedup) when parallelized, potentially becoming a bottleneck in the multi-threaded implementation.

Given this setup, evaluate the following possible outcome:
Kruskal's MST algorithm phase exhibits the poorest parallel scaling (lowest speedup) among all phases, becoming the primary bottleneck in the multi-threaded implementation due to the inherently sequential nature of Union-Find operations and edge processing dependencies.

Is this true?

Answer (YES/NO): NO